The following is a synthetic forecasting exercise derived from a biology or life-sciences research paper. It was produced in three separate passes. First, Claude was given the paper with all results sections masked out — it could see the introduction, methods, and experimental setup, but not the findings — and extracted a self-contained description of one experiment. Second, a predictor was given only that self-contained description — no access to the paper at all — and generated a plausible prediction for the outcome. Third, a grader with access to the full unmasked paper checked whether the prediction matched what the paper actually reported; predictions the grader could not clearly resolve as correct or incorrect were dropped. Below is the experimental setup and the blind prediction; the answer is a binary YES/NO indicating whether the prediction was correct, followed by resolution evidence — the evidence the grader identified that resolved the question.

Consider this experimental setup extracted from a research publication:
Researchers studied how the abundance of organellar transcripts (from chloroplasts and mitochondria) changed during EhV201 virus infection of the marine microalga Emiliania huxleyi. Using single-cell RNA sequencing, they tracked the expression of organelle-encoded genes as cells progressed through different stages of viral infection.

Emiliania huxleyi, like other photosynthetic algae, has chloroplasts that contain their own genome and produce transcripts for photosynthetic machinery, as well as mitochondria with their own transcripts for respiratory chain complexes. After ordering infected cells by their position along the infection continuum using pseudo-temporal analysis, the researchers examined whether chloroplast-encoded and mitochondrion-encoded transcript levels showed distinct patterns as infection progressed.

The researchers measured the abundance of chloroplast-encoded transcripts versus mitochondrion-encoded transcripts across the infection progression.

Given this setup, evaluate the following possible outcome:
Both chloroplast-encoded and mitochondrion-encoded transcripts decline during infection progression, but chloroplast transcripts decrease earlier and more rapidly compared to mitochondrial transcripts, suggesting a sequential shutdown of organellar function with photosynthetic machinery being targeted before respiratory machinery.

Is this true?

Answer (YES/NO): NO